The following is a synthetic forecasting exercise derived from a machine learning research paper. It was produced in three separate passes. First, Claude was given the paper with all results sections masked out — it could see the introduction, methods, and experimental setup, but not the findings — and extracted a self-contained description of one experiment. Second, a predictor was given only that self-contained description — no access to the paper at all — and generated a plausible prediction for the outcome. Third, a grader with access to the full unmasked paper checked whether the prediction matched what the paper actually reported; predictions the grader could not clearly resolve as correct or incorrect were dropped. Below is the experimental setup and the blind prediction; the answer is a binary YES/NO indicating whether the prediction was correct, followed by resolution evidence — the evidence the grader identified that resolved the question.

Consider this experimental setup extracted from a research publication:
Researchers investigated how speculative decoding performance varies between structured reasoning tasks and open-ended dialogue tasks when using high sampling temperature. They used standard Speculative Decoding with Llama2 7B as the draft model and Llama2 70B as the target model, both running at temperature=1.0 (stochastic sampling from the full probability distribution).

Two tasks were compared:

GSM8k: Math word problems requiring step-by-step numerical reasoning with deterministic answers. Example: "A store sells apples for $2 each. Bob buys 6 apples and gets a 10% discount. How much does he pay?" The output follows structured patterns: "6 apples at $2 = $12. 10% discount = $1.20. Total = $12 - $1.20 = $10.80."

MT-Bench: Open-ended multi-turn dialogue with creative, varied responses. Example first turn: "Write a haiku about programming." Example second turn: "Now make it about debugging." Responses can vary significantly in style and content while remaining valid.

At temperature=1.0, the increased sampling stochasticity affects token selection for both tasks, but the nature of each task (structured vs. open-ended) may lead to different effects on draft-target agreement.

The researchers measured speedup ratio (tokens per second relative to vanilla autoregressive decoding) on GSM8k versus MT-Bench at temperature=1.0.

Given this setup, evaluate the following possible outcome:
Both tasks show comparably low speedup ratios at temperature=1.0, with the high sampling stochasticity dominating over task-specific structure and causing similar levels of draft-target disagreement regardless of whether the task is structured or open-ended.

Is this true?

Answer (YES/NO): YES